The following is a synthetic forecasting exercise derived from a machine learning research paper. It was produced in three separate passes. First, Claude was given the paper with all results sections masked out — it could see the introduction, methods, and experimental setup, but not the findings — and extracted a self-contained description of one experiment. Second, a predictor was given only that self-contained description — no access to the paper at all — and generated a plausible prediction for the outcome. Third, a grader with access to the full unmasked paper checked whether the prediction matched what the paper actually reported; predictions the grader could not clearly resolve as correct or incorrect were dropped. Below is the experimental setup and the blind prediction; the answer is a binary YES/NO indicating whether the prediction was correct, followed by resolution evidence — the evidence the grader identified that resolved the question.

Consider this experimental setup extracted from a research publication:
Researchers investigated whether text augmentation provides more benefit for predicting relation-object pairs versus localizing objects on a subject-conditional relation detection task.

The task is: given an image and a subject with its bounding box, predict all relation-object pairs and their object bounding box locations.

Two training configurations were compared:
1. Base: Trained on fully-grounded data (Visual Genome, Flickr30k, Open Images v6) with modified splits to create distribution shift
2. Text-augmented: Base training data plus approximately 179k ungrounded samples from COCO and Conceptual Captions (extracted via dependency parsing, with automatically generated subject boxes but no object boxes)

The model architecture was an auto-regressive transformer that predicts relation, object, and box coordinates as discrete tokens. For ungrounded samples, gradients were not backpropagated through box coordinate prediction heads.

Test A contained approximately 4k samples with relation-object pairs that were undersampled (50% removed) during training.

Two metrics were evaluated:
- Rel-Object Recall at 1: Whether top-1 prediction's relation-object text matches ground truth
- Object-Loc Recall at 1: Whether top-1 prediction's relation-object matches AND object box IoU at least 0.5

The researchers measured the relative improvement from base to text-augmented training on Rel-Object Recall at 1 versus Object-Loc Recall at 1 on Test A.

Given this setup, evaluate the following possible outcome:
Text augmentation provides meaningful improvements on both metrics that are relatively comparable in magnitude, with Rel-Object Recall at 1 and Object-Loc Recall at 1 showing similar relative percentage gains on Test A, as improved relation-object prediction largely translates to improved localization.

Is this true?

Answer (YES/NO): YES